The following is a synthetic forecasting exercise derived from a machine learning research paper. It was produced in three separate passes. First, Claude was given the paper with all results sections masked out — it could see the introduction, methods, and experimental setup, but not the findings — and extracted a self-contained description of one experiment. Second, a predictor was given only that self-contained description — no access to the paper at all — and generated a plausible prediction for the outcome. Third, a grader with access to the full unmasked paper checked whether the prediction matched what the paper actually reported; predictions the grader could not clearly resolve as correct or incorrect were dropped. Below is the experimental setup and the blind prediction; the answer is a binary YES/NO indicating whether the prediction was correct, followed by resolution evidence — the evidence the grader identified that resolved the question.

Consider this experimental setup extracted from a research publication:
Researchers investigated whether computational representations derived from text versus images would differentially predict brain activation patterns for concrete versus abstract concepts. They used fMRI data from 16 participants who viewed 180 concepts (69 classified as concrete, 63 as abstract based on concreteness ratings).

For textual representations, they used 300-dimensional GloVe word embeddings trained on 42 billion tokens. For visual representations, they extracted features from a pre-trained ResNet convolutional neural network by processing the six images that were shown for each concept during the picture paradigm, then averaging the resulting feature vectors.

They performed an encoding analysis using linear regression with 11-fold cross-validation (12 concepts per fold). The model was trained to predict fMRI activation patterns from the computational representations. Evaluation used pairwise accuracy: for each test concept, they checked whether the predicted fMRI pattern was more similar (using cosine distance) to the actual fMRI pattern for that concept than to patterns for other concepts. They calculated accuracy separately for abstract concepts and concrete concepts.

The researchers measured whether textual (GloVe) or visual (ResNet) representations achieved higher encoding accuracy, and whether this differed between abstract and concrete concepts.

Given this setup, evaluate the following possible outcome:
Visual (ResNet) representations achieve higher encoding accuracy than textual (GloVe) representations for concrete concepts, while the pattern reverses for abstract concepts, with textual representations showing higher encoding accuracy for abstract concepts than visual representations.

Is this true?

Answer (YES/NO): NO